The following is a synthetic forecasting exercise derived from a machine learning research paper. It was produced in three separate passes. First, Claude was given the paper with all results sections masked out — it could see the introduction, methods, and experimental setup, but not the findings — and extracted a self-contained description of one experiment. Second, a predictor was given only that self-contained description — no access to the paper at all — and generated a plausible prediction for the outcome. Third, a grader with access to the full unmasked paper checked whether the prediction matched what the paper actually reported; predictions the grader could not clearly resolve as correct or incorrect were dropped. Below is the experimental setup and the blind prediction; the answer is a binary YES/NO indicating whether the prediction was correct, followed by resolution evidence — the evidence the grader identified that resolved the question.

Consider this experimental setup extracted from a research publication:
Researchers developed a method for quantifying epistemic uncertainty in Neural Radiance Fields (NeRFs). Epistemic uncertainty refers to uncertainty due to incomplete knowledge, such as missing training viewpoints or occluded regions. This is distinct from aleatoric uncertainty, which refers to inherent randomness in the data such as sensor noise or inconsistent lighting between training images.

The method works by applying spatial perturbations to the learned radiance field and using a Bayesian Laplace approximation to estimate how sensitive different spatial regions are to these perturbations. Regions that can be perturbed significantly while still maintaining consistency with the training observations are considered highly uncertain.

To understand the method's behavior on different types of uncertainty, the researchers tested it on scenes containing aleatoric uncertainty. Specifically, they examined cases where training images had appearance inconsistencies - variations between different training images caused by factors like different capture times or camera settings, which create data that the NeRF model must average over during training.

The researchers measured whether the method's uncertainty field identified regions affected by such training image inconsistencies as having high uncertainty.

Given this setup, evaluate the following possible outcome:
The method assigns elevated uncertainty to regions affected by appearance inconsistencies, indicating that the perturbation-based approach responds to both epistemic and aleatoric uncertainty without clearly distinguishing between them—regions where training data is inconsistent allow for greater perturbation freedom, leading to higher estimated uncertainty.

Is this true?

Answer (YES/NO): NO